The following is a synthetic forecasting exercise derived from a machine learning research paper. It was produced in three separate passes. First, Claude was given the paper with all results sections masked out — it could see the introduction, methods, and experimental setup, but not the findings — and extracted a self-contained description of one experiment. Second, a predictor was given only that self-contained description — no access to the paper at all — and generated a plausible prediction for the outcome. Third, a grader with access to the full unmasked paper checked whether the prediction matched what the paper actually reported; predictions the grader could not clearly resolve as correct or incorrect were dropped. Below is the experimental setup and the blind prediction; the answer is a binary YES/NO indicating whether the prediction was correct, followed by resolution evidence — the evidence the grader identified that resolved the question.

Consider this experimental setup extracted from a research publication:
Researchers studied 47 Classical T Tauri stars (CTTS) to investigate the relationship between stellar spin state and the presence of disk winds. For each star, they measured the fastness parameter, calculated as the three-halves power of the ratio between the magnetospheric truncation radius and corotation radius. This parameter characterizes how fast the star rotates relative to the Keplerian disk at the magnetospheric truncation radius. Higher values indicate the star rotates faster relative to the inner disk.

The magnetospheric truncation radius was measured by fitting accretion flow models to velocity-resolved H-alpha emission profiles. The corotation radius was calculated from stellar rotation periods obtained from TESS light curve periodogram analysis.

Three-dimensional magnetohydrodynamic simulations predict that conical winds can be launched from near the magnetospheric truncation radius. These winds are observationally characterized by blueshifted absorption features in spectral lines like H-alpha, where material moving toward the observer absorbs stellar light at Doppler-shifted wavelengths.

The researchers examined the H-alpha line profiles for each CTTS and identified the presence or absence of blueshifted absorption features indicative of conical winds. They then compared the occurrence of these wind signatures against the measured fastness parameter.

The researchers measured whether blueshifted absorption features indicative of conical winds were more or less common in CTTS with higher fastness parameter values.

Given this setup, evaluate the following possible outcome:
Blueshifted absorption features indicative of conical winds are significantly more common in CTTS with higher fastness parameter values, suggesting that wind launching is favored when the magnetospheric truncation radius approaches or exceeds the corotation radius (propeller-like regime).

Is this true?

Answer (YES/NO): YES